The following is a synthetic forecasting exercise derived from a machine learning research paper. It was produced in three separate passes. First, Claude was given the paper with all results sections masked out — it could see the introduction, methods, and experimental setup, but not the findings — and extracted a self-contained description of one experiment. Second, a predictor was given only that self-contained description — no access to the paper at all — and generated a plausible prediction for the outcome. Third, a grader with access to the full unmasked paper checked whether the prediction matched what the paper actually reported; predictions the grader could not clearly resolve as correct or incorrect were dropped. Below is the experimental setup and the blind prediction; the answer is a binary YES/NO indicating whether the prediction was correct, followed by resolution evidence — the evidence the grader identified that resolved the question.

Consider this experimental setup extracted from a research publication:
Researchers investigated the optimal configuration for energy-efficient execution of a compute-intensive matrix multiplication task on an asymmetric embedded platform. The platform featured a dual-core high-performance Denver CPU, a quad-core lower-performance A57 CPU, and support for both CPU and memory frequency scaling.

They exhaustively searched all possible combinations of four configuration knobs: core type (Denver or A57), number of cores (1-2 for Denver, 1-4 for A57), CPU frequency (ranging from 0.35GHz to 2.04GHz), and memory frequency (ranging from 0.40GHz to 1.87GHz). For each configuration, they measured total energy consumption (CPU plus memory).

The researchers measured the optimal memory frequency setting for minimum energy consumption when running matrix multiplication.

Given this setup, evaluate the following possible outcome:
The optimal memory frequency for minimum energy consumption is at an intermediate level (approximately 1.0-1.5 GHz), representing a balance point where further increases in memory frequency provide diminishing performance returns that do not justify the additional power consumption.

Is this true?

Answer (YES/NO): NO